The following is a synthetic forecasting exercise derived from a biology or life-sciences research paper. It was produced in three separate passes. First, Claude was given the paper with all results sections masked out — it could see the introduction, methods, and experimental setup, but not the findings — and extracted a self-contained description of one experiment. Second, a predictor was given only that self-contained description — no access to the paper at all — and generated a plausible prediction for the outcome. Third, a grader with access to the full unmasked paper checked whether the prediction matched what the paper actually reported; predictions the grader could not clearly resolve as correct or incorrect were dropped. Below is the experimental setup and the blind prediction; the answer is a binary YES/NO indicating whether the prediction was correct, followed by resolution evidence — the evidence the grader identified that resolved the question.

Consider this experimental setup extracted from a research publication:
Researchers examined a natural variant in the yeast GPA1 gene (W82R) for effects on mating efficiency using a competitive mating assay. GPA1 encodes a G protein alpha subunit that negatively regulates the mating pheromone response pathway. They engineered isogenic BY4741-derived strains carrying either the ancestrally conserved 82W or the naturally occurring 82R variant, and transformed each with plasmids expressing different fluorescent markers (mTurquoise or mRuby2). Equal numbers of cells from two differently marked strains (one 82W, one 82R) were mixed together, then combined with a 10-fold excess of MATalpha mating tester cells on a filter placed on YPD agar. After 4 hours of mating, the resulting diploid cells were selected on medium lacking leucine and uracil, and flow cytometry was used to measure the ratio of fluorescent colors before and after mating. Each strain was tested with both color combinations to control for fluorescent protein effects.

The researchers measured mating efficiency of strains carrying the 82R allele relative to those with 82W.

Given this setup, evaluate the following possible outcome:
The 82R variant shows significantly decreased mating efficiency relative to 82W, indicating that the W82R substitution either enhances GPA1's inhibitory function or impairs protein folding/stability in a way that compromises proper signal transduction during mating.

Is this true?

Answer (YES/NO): NO